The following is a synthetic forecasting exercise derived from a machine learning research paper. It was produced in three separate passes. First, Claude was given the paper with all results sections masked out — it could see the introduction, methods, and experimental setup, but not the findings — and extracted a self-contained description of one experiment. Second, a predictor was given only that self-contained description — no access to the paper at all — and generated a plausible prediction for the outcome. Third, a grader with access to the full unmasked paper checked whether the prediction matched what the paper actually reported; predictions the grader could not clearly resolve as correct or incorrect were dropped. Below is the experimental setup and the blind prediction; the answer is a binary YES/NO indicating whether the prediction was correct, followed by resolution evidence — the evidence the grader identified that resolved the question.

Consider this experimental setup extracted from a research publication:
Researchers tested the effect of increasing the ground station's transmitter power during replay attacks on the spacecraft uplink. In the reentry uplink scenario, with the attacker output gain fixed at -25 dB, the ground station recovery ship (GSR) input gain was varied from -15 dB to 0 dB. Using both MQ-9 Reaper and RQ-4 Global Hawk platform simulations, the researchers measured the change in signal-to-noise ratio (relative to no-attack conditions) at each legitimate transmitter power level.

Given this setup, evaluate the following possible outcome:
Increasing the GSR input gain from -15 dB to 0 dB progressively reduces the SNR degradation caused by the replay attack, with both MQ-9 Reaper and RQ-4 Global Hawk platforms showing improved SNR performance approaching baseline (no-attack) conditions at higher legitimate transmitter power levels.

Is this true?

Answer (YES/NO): YES